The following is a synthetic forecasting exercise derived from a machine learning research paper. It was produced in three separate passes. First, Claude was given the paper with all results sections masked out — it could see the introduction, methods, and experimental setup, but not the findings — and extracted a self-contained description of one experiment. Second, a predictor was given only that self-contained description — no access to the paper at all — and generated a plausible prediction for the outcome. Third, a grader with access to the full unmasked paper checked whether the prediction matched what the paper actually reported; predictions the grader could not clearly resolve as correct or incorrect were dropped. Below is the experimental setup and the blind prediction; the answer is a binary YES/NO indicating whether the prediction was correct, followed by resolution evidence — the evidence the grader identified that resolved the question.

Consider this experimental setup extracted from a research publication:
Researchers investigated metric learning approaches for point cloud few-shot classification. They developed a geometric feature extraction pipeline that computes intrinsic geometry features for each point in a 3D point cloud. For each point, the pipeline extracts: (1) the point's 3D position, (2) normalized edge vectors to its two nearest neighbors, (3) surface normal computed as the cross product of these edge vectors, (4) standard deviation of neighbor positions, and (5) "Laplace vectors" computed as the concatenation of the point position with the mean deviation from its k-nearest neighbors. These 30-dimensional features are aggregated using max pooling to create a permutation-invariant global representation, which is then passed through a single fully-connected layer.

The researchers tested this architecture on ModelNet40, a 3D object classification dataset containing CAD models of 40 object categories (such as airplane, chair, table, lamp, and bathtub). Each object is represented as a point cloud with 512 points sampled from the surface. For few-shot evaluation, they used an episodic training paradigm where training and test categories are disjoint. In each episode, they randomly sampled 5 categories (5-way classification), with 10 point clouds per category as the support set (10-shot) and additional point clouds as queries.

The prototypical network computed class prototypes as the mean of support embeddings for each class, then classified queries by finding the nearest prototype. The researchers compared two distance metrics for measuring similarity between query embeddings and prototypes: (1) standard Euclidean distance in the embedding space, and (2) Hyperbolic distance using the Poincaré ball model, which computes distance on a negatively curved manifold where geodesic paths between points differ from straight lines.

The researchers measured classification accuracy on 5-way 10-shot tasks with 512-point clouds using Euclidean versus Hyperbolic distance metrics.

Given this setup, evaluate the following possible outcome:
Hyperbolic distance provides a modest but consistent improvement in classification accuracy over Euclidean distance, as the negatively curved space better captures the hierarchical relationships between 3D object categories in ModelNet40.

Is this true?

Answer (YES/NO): NO